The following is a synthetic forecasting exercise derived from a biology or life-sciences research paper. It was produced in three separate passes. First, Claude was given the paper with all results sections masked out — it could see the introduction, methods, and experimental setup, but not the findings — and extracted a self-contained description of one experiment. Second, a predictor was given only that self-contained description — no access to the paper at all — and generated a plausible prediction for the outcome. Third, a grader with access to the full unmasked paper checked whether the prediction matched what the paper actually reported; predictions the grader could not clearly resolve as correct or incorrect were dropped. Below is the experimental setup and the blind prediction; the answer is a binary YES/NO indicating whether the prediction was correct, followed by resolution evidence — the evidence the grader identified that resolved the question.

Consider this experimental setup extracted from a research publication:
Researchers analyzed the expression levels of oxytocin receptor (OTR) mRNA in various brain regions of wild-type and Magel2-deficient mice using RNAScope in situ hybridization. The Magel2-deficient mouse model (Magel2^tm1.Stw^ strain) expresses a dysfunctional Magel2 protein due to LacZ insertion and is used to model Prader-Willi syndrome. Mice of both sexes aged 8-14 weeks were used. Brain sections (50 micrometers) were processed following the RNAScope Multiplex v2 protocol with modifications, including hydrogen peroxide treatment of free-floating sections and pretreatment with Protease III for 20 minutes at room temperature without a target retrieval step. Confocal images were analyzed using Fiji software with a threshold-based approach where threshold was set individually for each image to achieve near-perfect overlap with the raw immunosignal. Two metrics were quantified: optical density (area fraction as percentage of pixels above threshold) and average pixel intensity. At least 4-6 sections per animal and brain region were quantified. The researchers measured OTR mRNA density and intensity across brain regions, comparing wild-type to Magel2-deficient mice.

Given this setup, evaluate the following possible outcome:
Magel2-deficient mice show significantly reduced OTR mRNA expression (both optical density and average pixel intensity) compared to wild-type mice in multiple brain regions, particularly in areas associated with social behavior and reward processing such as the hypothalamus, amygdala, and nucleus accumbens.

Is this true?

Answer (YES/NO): NO